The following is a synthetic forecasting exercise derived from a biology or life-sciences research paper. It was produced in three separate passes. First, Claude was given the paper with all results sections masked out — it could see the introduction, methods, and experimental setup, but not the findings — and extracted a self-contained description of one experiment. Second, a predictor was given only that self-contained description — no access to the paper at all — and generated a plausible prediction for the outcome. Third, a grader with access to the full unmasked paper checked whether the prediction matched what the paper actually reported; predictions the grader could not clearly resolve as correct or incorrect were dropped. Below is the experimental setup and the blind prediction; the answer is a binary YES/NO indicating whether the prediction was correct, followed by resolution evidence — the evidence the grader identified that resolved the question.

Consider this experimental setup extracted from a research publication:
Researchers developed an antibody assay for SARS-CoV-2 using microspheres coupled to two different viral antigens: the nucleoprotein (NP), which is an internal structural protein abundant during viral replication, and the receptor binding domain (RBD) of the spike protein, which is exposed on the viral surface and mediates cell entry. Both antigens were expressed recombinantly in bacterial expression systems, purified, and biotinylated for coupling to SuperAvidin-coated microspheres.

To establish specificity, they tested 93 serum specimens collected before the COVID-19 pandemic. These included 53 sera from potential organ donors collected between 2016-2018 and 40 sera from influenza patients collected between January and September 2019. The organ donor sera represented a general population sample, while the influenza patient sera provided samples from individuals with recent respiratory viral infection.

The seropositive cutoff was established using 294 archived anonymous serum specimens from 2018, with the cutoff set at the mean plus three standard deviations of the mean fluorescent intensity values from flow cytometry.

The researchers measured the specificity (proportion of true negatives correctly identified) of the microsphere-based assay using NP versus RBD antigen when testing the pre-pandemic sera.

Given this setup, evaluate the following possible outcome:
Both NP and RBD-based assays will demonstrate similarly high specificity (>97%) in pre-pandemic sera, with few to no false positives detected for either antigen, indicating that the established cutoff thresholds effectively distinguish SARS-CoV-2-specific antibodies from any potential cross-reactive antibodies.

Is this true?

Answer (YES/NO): YES